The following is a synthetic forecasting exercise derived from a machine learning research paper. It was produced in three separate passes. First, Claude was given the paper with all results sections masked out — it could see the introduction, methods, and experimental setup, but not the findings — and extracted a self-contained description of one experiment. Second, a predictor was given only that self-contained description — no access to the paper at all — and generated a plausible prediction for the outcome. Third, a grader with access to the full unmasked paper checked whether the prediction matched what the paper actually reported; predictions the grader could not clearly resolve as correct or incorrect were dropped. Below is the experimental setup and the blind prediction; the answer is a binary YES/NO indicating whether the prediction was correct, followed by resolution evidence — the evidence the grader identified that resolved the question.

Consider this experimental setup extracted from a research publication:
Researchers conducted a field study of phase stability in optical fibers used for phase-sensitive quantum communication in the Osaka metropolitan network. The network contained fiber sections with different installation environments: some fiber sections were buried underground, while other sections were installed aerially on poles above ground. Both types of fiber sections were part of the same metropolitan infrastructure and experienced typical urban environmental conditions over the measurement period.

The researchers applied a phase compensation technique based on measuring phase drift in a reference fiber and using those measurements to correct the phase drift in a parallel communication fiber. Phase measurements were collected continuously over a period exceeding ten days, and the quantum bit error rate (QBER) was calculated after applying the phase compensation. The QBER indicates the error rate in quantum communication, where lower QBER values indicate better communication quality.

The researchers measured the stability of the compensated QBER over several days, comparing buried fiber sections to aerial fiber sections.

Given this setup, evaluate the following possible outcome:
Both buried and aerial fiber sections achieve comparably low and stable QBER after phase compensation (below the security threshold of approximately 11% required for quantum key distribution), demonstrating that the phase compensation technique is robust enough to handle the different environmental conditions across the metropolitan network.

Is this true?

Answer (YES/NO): NO